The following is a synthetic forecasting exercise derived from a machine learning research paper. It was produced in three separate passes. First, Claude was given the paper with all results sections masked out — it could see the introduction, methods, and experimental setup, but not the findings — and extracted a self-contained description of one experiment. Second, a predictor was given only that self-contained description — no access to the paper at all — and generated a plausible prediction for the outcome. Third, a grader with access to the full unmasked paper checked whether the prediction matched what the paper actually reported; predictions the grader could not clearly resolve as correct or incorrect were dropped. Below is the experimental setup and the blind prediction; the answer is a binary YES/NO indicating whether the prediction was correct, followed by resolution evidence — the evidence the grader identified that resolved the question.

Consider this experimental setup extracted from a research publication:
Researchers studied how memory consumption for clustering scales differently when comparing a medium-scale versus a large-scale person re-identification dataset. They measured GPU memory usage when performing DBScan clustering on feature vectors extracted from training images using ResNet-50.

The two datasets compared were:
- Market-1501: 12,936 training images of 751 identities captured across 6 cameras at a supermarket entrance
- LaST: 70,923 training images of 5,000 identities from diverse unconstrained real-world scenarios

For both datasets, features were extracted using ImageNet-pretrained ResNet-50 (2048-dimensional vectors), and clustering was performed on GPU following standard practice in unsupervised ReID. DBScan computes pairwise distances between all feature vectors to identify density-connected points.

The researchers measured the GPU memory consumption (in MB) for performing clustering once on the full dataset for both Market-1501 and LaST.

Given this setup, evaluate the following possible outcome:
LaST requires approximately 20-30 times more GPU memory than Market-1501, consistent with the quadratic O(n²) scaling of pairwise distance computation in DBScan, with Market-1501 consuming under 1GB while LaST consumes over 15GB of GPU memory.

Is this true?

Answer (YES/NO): YES